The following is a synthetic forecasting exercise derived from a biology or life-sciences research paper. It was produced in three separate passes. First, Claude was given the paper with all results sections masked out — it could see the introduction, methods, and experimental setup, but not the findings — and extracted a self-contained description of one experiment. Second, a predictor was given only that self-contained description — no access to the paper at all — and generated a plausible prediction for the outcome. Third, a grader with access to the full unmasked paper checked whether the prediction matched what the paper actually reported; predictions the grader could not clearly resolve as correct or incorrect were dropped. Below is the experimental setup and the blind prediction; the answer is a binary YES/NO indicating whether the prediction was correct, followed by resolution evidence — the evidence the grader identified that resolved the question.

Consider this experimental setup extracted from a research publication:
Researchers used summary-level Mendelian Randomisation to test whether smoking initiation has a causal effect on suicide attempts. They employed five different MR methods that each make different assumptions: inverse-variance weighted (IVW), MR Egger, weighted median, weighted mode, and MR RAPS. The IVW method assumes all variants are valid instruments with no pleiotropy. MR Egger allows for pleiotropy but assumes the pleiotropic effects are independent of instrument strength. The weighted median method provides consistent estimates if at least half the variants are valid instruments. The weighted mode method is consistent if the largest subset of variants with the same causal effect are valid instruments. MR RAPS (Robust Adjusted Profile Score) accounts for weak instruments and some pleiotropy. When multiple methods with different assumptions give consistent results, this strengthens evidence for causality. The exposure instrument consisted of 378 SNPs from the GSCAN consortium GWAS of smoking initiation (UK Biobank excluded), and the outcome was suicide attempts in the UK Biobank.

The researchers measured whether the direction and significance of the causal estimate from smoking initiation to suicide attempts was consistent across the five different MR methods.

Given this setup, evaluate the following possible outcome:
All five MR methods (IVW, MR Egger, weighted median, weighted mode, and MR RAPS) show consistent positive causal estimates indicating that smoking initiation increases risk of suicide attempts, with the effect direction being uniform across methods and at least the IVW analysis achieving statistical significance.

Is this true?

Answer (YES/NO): NO